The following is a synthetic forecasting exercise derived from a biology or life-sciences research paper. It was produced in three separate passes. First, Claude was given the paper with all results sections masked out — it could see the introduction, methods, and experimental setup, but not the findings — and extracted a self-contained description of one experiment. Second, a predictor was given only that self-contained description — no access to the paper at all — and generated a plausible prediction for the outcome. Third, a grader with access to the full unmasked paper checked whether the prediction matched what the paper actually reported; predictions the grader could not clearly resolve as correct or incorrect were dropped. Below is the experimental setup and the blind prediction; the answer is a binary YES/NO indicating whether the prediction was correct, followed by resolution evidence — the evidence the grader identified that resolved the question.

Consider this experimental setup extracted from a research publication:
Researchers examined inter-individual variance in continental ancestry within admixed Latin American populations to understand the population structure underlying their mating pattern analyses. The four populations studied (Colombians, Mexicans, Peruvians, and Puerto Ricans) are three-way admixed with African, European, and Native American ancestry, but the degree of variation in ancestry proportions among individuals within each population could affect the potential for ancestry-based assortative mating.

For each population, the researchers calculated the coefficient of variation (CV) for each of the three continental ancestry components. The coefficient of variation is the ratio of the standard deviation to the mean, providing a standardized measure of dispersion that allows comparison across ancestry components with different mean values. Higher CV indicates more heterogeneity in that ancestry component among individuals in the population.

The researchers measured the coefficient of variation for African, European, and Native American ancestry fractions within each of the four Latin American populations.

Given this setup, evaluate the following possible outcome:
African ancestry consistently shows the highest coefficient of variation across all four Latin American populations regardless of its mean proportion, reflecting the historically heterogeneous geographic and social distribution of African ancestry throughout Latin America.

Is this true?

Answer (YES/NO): YES